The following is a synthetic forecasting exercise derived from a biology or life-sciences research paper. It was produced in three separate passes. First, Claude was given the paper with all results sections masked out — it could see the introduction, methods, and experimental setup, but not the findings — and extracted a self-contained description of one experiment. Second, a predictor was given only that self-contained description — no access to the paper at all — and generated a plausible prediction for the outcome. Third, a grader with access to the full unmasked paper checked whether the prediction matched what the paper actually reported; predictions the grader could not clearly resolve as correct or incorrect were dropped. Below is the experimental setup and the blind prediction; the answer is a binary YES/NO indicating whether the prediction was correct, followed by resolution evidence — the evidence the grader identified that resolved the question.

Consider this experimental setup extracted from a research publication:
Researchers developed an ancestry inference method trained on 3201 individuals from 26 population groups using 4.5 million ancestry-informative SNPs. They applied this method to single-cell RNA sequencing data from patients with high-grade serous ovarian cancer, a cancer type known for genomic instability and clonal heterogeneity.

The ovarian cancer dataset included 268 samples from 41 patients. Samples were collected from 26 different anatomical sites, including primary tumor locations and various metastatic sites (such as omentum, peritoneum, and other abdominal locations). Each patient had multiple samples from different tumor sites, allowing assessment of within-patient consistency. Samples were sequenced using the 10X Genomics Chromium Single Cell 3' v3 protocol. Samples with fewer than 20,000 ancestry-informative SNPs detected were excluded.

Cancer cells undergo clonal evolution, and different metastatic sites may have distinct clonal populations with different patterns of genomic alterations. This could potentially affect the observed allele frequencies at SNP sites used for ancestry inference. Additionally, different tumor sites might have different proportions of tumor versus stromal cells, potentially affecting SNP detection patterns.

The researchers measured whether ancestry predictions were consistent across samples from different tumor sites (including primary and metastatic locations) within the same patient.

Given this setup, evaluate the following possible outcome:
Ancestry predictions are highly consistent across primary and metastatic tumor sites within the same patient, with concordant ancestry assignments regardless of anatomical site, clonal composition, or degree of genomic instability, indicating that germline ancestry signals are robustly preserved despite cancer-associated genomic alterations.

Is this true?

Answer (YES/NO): YES